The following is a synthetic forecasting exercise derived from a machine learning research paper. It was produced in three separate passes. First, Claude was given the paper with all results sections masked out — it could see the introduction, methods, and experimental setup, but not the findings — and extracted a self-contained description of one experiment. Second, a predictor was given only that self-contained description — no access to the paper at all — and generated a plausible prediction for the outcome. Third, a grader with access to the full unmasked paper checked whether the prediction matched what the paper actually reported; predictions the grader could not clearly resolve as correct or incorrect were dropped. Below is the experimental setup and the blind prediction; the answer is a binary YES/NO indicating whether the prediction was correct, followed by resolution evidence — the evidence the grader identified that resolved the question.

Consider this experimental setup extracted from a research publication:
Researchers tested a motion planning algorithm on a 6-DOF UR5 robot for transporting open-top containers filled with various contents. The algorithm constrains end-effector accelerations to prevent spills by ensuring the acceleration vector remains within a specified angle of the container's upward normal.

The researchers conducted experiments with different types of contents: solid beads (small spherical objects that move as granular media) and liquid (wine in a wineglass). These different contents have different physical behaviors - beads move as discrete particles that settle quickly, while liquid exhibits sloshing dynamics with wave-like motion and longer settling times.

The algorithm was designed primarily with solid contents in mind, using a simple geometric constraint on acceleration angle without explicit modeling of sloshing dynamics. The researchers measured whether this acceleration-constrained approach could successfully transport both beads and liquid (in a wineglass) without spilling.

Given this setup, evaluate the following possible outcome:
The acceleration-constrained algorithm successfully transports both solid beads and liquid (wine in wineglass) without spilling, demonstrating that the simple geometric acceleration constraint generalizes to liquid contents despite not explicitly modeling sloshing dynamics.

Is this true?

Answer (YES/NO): YES